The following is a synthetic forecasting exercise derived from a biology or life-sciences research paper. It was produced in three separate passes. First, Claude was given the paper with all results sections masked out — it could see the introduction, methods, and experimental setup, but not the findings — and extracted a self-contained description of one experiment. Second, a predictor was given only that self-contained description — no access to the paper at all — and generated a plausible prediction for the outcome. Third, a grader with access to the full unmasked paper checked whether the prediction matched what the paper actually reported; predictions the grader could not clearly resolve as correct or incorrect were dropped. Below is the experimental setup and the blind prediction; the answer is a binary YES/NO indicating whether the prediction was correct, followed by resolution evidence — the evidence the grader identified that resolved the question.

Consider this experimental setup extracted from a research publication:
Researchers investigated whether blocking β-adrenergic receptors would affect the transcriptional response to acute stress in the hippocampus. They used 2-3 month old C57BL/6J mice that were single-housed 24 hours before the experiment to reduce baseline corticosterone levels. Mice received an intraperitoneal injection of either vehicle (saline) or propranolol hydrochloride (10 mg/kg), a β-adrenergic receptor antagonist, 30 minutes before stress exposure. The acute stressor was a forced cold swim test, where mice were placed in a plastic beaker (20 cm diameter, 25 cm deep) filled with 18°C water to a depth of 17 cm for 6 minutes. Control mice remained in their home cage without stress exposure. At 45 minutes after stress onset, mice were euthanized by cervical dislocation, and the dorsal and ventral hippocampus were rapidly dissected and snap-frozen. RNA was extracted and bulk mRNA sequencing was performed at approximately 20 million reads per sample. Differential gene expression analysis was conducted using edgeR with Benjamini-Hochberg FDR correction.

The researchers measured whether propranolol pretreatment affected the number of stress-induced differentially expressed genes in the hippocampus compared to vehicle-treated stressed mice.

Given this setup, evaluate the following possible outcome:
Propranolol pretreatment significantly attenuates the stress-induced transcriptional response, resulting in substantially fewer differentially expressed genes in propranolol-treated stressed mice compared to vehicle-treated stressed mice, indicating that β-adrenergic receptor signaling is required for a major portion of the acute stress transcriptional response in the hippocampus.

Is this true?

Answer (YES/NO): YES